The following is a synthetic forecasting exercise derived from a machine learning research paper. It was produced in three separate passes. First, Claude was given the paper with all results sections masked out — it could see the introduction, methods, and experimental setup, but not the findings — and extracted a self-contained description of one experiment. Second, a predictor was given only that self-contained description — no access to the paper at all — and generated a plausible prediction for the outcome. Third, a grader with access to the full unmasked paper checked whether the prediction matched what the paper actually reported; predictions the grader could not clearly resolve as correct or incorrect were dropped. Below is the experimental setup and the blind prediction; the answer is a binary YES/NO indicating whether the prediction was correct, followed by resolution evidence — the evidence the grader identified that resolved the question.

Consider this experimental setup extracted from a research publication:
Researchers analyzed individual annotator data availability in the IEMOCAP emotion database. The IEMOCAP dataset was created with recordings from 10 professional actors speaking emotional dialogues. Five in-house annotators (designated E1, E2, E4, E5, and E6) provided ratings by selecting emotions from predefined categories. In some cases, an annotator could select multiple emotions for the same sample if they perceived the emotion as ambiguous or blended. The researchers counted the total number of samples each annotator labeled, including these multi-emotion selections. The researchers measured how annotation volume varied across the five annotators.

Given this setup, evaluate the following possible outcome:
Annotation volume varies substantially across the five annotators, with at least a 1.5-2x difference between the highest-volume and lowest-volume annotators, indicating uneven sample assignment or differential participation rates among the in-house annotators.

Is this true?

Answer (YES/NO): YES